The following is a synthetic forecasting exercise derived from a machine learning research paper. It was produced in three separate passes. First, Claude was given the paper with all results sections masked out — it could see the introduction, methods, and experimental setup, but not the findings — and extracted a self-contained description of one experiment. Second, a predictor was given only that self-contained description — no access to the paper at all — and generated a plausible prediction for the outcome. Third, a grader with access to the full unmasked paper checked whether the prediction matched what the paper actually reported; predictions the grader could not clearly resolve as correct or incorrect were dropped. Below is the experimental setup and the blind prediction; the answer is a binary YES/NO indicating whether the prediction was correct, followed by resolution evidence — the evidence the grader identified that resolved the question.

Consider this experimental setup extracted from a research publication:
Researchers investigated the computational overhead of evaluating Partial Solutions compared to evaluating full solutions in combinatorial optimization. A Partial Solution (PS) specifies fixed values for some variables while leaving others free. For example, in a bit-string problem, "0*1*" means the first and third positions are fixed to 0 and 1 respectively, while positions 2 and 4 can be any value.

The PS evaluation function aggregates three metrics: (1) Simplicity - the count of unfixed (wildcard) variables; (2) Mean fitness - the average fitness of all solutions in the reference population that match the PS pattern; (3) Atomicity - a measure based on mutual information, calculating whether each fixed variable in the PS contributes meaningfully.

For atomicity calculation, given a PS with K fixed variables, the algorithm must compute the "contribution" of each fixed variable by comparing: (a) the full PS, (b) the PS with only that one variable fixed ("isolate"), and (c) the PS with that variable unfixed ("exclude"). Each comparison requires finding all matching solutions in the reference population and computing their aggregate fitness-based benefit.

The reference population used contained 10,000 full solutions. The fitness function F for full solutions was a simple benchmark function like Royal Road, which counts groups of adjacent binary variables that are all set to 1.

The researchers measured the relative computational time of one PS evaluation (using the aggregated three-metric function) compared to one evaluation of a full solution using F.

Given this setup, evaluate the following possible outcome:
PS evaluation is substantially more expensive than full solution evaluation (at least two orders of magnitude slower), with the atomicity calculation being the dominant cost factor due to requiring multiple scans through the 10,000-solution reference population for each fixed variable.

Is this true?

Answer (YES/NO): NO